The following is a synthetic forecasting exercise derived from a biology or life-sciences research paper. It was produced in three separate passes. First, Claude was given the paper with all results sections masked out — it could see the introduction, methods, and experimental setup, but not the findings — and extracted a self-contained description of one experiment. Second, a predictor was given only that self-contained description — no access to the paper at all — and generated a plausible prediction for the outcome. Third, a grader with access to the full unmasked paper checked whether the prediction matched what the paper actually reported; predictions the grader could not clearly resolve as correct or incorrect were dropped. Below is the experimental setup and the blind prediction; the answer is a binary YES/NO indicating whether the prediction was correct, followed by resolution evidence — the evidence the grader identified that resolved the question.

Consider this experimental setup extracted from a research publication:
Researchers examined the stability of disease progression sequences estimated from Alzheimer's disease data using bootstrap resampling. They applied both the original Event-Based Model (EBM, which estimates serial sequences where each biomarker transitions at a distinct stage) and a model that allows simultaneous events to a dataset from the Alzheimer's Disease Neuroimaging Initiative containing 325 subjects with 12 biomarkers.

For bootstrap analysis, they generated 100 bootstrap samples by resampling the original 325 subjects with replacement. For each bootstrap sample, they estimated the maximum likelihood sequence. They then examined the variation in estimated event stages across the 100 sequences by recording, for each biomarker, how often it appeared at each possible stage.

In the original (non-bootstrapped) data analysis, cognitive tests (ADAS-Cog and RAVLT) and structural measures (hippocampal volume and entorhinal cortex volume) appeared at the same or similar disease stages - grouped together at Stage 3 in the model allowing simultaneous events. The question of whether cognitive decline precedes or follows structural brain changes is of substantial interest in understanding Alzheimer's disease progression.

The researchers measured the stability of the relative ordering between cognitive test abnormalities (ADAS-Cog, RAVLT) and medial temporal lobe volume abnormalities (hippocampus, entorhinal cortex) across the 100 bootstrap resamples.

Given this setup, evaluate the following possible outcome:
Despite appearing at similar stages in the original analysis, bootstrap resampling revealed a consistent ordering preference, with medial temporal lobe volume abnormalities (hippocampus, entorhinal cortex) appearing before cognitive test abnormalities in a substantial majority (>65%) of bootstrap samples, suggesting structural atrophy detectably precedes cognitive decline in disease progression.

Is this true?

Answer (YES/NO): NO